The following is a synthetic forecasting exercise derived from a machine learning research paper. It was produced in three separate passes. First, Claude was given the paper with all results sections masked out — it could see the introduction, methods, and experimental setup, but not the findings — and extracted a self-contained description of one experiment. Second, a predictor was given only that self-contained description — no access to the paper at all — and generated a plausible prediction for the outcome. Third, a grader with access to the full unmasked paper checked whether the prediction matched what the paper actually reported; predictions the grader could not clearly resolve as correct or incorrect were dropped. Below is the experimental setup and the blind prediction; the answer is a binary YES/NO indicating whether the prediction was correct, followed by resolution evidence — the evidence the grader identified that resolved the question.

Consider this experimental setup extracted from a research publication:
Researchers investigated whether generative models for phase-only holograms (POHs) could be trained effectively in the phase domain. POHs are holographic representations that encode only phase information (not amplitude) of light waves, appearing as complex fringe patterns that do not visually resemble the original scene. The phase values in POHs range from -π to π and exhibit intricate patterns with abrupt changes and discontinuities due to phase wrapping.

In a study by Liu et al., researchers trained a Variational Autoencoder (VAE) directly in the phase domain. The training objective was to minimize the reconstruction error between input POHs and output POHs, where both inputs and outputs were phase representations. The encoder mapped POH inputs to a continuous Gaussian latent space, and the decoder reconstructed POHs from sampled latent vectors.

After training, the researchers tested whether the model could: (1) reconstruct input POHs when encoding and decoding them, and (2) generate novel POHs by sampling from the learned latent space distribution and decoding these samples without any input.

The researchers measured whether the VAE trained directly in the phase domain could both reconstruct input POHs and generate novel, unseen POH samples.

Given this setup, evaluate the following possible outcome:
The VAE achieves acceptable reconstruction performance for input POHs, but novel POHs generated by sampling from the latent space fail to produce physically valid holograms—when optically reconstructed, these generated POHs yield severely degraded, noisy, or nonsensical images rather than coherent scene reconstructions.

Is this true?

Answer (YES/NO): YES